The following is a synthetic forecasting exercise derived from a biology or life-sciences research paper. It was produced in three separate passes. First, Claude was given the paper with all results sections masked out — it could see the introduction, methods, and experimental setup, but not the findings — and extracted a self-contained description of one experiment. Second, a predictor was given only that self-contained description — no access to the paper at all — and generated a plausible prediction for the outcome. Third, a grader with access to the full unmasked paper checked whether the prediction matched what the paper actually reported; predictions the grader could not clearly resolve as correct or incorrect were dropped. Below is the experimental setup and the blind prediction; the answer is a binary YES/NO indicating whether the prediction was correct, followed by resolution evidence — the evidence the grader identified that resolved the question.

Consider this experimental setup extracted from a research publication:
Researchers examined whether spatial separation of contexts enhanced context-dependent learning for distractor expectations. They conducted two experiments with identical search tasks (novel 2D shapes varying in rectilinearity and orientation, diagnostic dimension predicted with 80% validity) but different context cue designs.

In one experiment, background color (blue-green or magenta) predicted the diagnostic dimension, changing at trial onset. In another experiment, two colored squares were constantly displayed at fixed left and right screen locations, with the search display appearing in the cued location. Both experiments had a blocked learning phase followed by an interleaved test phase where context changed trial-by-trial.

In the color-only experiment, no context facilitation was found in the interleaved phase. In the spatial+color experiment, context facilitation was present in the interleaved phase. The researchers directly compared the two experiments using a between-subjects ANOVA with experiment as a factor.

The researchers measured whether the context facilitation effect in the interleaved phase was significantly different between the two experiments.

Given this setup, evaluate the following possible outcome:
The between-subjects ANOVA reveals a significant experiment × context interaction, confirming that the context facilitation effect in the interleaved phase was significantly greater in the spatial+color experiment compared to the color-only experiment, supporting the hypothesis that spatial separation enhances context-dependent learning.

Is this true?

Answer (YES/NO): NO